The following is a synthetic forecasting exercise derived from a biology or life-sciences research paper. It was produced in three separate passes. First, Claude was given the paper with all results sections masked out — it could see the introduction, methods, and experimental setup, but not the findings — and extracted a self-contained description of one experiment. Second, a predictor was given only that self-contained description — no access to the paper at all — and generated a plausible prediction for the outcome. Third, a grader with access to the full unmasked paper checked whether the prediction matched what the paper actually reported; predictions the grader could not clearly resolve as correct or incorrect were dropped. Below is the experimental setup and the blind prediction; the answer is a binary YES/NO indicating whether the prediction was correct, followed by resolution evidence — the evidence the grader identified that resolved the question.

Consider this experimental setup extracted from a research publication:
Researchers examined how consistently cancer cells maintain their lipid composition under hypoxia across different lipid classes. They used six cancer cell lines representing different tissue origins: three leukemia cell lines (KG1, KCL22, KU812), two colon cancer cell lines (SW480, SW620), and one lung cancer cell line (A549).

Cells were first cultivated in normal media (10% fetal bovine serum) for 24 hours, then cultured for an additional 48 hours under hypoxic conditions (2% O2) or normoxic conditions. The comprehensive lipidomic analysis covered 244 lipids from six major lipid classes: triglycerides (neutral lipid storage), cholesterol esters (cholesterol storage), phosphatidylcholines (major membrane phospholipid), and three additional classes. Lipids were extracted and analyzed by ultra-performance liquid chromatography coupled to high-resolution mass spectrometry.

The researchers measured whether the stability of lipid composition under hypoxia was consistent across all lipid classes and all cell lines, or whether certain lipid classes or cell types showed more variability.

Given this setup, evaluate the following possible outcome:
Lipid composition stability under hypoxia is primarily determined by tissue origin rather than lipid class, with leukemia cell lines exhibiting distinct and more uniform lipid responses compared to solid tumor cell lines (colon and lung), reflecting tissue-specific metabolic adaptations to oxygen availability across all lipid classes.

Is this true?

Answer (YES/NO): NO